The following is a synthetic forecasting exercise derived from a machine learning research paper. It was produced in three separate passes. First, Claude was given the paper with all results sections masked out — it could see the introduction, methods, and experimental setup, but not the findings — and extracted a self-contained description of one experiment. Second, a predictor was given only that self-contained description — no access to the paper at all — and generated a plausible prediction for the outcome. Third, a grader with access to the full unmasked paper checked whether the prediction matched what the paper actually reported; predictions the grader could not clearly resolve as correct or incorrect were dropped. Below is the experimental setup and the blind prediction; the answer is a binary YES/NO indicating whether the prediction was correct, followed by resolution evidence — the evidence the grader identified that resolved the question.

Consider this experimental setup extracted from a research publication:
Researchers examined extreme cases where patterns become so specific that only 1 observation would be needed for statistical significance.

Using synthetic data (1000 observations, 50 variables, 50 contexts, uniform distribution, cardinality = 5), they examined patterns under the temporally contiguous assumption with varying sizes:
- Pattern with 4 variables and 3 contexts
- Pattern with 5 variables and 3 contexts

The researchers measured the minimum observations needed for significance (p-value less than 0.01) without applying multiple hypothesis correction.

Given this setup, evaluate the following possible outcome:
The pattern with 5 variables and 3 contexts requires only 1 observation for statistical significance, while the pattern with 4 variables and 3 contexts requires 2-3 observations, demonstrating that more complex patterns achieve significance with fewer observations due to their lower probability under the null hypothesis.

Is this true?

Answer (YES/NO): NO